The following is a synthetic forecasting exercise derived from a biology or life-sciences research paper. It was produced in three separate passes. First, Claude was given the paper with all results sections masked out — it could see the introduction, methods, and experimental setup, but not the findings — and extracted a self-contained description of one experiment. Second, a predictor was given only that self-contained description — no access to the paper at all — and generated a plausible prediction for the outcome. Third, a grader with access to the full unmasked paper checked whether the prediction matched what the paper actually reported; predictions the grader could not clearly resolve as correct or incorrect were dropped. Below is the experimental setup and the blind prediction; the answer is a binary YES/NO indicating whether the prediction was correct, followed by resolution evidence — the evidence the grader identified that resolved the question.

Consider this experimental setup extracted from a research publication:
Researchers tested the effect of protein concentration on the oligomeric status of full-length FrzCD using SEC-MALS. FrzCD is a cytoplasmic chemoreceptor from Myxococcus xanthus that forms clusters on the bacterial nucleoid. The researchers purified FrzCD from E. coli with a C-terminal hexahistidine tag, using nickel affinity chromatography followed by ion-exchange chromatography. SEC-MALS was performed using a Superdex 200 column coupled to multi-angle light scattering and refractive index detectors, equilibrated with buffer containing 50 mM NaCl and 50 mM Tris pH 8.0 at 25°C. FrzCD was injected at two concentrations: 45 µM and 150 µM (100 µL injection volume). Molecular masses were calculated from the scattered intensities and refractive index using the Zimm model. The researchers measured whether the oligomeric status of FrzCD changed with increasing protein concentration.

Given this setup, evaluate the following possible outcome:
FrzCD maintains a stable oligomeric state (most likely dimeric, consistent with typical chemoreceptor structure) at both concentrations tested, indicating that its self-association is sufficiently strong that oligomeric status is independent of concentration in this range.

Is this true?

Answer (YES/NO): YES